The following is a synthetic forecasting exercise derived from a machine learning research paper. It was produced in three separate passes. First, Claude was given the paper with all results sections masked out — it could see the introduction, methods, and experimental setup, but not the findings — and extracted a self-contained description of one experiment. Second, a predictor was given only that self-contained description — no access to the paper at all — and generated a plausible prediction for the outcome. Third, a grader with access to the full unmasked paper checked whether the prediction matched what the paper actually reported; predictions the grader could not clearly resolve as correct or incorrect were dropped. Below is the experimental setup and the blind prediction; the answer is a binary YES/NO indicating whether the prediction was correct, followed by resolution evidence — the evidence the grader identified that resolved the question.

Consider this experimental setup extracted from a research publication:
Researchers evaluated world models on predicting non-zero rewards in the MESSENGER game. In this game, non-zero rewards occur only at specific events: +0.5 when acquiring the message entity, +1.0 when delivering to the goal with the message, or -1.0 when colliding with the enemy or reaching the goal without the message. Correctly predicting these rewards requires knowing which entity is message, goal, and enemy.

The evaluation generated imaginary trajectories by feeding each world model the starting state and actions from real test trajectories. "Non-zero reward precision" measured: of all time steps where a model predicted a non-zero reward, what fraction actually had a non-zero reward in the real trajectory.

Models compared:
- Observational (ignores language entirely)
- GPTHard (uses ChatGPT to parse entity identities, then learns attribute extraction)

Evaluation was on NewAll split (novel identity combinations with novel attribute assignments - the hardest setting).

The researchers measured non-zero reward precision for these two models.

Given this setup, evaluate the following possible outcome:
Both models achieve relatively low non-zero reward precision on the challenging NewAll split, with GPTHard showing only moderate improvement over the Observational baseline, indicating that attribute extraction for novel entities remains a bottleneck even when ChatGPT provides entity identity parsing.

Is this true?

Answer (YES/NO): YES